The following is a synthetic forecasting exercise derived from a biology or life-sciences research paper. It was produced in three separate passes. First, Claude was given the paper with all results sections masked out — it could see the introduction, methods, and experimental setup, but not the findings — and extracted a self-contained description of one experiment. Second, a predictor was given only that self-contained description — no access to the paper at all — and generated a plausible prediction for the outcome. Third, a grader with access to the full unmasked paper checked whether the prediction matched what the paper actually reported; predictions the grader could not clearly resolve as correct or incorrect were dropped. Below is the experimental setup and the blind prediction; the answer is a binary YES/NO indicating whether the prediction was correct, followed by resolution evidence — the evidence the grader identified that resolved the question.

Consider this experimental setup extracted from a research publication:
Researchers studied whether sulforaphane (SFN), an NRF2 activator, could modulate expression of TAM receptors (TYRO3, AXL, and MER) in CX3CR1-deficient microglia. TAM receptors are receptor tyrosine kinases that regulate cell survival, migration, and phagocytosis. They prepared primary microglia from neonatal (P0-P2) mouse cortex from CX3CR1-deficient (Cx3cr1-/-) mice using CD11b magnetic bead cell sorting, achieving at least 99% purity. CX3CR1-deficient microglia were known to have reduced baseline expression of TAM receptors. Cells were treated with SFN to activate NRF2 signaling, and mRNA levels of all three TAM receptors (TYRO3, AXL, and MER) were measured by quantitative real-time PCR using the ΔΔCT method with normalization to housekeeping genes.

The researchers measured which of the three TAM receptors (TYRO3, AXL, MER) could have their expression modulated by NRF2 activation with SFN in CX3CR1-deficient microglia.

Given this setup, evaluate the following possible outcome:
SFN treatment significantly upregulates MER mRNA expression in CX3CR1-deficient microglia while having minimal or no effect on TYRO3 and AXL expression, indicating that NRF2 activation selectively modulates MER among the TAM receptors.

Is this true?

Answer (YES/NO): NO